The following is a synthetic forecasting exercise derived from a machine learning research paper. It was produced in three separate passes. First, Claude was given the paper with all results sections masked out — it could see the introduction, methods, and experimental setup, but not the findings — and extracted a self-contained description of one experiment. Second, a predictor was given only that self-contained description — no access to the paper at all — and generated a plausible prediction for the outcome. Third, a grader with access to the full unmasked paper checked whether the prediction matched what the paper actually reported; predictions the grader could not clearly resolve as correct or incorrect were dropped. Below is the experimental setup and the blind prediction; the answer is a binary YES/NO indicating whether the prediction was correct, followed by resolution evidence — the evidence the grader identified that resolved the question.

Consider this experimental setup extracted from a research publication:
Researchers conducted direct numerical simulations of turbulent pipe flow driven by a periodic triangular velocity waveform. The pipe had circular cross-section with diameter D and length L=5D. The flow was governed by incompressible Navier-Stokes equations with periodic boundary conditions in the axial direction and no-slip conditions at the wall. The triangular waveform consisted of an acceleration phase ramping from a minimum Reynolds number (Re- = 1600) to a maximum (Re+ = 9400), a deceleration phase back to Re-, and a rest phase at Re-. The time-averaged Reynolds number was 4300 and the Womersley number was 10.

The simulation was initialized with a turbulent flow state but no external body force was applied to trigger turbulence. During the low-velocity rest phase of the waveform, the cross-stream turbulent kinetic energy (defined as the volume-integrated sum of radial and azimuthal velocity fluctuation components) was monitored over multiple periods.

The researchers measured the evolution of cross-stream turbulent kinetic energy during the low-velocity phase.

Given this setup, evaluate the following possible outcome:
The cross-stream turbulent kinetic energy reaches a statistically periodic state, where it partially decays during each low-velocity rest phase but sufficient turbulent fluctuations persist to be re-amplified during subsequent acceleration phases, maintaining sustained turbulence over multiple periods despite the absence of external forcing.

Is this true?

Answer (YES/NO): NO